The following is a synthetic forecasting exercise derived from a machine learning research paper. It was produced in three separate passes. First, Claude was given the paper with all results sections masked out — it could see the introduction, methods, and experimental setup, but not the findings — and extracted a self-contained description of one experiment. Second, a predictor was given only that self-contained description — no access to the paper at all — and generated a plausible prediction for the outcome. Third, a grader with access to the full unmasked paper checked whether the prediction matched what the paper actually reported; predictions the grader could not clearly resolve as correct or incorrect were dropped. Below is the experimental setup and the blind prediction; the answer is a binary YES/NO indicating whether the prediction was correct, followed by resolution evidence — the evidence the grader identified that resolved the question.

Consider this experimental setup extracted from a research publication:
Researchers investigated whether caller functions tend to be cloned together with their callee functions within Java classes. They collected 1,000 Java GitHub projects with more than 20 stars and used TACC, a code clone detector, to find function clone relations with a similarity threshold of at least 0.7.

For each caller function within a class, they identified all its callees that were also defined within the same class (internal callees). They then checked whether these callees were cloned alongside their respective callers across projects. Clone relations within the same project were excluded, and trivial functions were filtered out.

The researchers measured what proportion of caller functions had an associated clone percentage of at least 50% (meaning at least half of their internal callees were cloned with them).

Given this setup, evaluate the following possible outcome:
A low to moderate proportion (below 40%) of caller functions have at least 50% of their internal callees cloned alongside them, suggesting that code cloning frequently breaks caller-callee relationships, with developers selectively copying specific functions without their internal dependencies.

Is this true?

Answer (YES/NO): NO